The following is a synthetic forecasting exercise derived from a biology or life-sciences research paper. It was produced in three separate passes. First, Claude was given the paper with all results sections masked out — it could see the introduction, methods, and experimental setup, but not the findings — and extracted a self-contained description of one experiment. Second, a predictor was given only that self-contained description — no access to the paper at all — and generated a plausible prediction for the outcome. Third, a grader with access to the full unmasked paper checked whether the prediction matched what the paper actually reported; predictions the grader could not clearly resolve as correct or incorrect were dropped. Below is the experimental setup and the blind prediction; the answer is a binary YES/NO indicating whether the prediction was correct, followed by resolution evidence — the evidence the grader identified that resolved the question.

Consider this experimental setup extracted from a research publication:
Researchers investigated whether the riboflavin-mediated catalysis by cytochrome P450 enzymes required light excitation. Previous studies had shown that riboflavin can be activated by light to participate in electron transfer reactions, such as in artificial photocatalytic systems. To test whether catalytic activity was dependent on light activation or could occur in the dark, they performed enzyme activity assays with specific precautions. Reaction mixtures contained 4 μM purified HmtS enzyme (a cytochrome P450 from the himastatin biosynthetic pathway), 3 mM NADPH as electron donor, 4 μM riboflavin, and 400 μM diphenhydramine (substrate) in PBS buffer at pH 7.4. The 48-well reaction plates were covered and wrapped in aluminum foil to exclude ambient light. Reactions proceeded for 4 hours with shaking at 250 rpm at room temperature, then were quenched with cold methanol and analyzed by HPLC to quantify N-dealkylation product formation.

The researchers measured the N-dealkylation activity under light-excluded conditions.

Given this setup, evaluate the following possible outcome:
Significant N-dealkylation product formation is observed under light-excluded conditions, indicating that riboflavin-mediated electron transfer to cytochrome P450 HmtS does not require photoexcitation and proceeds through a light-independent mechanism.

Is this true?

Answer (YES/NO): YES